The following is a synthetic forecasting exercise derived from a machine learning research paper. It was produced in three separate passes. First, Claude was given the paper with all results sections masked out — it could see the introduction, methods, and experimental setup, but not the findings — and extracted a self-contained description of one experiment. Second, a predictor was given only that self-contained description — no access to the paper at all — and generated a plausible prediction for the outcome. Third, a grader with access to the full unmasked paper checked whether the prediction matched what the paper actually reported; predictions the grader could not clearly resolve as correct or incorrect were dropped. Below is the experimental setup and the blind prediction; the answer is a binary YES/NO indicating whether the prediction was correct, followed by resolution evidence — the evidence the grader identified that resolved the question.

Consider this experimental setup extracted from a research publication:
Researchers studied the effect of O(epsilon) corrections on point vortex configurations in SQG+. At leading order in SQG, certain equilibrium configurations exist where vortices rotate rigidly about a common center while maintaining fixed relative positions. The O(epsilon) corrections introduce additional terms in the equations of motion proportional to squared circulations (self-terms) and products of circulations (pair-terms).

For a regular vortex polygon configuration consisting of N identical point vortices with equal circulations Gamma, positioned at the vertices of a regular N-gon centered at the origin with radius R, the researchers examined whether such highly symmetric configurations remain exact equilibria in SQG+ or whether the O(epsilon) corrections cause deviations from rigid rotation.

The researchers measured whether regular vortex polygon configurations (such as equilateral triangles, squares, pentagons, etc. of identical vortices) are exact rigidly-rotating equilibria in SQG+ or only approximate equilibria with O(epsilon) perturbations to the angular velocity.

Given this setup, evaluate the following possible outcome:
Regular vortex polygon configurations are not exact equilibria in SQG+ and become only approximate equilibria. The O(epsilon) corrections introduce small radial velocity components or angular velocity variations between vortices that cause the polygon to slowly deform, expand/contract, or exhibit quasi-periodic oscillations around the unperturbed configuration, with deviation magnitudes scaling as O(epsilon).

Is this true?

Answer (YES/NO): NO